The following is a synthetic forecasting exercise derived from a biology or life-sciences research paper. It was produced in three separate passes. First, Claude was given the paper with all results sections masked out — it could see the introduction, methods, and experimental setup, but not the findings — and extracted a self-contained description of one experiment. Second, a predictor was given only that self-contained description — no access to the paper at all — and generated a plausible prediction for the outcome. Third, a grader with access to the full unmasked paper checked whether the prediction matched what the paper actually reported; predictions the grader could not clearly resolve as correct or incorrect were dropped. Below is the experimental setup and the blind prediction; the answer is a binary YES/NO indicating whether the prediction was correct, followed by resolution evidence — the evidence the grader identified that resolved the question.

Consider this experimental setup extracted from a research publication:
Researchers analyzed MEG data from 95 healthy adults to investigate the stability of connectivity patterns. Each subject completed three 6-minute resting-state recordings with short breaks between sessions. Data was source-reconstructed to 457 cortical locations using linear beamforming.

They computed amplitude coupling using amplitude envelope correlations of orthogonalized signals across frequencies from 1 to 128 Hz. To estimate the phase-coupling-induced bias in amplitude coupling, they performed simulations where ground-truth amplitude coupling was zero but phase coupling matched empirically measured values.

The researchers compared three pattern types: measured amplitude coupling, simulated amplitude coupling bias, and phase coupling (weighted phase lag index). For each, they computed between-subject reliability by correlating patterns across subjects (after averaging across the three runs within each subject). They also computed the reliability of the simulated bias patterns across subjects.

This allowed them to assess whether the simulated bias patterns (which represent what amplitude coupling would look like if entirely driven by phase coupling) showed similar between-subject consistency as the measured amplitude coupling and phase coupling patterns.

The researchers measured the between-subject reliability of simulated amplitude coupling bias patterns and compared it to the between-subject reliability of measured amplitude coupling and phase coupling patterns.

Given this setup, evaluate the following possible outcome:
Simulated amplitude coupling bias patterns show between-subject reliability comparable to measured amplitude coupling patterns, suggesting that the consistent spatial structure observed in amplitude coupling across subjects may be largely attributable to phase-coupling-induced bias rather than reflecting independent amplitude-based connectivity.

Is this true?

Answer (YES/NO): NO